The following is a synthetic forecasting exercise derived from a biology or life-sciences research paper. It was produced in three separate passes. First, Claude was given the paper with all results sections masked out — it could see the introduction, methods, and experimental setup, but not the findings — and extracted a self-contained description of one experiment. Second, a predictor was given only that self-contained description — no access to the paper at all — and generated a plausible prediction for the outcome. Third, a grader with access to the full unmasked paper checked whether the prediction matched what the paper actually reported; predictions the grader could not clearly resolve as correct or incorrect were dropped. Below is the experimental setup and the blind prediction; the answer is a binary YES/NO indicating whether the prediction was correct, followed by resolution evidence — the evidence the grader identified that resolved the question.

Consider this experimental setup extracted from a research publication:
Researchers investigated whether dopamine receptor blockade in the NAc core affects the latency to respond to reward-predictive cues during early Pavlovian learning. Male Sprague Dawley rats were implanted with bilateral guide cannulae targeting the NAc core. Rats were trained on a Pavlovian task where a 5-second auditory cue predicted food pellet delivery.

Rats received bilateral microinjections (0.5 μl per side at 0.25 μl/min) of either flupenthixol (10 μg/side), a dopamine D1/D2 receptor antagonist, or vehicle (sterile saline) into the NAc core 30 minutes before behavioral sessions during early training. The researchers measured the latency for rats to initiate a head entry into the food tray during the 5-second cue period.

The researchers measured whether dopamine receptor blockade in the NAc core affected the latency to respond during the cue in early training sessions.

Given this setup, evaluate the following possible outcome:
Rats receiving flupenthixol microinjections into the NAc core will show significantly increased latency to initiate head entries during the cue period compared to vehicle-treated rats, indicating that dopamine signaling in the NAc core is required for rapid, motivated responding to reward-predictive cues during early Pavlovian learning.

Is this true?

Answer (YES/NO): NO